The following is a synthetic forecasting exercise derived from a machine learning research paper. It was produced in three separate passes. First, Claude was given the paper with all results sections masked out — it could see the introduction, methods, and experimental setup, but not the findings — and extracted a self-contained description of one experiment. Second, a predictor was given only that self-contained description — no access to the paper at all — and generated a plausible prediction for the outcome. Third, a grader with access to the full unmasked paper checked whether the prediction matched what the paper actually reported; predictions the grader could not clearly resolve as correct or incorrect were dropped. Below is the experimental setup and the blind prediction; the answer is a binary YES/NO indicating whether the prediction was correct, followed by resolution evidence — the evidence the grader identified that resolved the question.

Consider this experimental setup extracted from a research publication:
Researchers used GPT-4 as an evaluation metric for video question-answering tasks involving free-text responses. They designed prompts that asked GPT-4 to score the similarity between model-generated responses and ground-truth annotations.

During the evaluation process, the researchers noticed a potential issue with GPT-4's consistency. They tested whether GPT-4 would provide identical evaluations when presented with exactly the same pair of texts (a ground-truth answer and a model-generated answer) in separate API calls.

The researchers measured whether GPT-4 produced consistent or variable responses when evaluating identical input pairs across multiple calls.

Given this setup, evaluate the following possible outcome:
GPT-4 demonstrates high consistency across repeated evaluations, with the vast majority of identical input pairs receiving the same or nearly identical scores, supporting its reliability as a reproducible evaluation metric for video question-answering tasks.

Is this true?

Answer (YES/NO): NO